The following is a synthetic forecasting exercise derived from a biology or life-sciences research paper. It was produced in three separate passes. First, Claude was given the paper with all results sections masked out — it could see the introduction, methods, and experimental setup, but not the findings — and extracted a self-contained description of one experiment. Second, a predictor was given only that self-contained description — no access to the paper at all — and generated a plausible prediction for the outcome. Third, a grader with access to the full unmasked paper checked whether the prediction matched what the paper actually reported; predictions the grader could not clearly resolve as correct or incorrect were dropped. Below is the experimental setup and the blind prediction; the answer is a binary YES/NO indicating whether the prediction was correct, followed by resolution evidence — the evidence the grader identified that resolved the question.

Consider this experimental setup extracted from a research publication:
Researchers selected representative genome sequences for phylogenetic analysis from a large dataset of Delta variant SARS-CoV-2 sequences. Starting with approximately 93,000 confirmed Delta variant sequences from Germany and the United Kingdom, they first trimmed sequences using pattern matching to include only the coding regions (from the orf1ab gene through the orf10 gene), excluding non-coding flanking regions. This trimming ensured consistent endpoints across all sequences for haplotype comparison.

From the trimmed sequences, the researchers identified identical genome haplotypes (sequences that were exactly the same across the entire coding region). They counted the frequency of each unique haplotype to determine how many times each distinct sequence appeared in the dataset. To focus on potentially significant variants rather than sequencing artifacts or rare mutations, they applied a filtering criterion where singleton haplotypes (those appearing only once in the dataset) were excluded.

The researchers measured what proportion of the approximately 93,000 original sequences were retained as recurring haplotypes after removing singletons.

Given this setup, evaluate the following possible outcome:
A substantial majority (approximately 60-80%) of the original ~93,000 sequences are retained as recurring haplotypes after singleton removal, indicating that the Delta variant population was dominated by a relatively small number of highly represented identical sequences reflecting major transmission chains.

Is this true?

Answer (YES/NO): NO